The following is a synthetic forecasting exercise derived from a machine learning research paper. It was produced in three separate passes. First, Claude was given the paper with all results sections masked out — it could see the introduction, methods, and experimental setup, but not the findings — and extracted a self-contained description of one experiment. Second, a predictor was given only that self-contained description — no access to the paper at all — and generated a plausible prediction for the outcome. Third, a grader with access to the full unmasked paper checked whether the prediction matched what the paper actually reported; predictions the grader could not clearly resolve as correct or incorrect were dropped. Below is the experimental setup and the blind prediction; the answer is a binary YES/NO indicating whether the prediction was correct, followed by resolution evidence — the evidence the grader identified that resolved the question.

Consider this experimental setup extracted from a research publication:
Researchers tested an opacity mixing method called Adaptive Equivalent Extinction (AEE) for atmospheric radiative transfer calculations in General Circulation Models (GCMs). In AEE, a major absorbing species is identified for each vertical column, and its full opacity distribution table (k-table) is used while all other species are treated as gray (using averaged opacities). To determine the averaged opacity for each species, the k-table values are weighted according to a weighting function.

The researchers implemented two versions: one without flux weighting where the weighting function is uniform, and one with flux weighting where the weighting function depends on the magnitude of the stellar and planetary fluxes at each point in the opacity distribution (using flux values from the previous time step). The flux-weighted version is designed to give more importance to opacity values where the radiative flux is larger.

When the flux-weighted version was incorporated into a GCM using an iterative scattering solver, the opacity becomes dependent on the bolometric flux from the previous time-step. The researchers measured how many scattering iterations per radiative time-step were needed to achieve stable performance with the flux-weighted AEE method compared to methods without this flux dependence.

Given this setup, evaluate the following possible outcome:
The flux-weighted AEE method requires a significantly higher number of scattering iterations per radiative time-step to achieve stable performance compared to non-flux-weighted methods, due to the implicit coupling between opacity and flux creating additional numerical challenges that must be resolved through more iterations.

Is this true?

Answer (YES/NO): YES